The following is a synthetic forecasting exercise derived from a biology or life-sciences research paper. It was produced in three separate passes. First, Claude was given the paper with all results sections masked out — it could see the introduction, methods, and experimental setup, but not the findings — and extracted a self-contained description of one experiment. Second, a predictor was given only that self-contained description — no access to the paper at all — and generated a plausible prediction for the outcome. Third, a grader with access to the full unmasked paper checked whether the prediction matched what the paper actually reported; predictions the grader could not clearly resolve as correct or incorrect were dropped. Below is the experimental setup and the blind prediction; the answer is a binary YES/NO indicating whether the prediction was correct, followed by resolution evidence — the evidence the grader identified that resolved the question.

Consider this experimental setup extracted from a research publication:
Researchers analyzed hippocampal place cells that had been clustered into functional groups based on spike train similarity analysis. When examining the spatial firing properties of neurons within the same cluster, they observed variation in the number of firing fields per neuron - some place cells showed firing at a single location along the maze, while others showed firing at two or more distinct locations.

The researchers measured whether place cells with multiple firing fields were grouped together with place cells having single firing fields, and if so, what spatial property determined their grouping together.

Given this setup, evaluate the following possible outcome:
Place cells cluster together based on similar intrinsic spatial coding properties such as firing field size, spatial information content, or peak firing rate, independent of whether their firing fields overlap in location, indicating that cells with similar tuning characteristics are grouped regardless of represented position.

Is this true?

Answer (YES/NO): NO